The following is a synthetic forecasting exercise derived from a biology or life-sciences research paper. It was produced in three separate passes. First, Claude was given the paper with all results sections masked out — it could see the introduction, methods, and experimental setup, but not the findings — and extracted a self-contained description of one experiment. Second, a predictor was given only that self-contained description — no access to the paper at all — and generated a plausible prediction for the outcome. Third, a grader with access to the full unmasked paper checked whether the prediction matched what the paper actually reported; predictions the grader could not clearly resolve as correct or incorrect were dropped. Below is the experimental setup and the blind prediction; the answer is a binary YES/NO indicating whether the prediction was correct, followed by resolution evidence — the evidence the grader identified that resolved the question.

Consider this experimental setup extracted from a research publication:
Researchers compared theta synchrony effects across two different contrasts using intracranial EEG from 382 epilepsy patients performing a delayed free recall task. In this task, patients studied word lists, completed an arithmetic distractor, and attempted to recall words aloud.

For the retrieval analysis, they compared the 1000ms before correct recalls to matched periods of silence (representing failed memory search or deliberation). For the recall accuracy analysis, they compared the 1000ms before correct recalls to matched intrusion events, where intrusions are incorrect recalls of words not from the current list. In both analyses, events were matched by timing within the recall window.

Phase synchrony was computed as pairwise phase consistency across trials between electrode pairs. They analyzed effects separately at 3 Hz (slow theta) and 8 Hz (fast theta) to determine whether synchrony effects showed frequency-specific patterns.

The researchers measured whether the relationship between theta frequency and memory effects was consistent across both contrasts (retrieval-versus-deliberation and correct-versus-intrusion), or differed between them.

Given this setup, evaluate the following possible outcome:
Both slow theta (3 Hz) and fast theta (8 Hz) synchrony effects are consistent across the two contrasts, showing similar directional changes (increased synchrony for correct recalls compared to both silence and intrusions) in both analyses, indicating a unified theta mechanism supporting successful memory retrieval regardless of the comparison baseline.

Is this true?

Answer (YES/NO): NO